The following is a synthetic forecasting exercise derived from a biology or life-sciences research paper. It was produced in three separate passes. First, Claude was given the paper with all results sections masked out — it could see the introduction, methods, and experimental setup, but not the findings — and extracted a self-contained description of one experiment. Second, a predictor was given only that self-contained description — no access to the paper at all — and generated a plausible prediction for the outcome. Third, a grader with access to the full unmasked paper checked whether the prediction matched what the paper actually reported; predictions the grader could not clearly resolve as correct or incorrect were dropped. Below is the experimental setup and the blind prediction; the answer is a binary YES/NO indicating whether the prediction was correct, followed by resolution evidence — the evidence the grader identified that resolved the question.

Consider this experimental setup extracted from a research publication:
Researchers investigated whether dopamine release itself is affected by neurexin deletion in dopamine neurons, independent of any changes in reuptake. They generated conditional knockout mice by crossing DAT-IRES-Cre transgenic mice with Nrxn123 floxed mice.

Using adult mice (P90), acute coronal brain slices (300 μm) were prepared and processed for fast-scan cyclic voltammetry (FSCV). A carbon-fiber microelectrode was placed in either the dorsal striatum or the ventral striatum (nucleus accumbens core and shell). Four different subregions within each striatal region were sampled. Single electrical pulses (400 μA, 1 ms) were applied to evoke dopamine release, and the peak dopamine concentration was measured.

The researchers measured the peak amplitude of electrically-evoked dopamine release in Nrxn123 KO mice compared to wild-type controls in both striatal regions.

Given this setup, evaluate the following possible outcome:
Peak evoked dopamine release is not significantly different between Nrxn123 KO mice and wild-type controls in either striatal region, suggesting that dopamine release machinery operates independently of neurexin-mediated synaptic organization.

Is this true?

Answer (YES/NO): YES